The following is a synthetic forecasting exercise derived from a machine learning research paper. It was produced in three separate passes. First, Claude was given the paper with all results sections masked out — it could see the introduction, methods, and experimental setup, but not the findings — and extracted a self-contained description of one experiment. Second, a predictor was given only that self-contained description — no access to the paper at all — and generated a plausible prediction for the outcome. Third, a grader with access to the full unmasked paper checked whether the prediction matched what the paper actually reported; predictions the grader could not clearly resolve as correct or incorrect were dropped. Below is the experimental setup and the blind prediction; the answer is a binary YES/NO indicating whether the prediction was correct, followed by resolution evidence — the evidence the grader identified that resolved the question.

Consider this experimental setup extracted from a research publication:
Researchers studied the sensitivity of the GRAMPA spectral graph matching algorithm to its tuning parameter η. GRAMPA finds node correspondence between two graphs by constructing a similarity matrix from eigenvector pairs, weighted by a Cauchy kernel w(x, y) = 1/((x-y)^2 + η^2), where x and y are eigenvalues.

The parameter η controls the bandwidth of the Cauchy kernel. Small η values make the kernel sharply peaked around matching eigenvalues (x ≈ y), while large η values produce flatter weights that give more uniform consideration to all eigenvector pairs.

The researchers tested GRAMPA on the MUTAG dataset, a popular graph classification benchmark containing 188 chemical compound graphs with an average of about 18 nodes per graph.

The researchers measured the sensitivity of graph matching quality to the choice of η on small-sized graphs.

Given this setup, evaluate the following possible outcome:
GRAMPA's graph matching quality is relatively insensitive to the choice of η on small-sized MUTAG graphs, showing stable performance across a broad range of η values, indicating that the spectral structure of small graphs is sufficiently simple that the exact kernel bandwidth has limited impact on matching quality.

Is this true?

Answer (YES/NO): YES